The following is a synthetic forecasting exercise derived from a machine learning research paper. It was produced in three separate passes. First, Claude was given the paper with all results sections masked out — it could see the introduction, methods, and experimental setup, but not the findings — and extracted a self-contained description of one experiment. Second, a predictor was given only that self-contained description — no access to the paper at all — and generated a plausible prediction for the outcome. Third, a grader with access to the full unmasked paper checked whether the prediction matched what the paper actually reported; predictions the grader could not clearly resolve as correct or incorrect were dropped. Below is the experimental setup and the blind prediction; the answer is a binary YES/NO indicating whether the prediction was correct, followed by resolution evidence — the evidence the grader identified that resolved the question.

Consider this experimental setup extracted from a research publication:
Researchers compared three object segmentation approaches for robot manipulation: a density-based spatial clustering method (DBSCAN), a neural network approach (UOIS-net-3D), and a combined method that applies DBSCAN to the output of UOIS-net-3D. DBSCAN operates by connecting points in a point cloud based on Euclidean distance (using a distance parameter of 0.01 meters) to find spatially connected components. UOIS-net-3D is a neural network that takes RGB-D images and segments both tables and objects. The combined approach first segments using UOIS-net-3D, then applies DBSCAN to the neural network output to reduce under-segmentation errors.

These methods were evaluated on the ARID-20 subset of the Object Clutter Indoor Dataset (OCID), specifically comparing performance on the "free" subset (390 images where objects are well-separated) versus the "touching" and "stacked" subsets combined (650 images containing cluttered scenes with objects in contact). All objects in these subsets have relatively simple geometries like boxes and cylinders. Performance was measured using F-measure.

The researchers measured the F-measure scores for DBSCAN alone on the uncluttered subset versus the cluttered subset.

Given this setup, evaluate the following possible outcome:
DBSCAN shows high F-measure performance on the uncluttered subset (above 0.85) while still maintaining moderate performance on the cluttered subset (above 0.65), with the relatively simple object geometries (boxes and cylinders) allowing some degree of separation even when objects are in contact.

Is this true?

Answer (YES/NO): YES